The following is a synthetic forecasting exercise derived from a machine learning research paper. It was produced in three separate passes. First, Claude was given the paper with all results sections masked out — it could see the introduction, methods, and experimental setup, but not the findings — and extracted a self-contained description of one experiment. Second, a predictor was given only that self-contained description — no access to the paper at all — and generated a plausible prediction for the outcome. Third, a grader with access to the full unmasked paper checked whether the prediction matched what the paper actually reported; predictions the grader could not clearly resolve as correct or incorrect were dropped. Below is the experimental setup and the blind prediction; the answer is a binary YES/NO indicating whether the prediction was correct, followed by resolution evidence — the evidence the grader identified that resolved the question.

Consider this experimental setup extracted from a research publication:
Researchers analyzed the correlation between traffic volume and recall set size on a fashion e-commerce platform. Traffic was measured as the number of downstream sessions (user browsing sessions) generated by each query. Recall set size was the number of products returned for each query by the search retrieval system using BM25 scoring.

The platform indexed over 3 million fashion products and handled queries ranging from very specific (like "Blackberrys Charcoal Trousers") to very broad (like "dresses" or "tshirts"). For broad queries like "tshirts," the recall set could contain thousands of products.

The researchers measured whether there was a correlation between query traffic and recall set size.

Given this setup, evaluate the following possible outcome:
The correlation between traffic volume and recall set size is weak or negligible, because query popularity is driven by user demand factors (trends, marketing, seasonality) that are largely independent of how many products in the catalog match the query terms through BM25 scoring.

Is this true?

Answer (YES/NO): NO